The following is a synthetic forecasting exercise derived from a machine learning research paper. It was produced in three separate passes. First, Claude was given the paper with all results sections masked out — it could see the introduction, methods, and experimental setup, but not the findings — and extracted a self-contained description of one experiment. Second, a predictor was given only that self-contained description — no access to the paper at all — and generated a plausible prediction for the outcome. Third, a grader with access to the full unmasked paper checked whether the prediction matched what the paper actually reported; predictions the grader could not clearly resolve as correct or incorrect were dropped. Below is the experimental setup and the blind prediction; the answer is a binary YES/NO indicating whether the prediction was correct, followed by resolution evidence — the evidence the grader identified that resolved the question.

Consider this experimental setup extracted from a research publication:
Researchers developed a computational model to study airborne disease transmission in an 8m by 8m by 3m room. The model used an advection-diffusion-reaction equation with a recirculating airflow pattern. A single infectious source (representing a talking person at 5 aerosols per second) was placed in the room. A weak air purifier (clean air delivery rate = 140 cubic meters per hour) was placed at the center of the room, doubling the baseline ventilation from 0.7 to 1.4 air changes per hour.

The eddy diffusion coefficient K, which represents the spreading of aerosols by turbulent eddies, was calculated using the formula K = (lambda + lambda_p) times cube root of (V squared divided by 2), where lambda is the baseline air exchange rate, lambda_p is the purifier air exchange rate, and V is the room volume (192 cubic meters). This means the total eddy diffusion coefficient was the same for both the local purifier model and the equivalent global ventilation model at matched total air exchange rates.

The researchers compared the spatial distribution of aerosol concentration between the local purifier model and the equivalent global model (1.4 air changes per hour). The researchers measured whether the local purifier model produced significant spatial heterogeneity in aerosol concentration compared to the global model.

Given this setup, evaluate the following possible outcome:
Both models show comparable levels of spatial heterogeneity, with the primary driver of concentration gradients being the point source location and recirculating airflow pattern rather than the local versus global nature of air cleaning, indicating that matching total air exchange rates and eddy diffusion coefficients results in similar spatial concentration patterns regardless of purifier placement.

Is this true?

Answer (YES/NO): YES